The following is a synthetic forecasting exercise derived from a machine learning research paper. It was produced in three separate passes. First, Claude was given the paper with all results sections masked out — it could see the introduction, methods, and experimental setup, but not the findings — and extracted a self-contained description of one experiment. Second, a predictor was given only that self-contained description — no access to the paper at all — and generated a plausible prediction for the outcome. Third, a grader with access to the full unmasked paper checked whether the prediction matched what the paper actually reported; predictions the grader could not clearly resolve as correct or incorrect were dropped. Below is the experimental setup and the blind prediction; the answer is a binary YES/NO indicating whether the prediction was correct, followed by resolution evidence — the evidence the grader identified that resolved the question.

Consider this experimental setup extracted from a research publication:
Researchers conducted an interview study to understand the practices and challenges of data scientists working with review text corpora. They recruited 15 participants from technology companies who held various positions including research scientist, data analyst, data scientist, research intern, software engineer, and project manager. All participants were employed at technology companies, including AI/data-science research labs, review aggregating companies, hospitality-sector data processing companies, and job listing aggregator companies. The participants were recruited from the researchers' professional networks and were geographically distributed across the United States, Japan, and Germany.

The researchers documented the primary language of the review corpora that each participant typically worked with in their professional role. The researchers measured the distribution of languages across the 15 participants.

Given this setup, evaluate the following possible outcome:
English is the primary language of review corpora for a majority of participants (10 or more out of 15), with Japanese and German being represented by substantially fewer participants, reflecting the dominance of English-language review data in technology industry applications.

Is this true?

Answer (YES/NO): NO